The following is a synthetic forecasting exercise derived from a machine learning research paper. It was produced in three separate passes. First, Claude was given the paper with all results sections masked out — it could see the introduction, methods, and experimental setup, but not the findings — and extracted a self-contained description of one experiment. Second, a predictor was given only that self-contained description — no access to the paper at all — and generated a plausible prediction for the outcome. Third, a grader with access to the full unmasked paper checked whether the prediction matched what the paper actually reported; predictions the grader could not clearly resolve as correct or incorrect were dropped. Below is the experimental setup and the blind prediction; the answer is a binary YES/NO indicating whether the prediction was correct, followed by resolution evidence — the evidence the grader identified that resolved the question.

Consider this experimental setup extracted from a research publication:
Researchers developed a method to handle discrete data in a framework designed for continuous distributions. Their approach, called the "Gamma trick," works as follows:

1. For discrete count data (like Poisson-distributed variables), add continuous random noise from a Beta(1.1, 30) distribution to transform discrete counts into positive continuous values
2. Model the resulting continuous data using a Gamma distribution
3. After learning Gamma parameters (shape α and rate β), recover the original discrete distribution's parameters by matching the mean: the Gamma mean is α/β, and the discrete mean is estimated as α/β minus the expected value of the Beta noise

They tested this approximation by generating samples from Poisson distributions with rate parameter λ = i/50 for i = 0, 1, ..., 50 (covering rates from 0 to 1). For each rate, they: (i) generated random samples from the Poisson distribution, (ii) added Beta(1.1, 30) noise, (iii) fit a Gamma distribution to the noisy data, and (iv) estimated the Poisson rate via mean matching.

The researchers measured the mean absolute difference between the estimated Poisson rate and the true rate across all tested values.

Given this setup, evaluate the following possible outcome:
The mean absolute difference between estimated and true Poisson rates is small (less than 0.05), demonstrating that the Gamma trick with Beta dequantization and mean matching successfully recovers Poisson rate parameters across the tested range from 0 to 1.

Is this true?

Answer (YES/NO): NO